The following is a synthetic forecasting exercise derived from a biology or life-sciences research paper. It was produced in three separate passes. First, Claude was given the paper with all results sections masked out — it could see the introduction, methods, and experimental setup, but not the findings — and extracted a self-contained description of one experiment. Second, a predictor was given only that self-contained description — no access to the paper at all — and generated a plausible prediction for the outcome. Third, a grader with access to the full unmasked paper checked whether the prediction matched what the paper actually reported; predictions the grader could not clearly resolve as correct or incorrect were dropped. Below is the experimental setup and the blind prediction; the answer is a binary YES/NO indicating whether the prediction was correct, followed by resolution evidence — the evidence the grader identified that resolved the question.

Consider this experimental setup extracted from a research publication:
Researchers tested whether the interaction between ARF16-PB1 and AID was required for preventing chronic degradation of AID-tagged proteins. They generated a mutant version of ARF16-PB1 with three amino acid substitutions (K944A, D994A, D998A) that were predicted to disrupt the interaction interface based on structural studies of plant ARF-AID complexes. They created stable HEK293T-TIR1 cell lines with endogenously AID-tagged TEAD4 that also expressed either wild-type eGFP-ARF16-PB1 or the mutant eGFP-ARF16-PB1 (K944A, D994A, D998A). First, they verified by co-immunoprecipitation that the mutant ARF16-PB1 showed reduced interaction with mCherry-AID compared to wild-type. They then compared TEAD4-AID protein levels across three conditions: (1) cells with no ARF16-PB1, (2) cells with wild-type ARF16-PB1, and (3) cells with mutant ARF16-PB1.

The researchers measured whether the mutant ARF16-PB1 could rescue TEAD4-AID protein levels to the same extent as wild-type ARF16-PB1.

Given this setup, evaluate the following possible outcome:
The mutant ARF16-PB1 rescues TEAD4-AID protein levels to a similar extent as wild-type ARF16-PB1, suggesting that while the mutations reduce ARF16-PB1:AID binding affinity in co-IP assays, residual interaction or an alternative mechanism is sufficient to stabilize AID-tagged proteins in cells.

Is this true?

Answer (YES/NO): NO